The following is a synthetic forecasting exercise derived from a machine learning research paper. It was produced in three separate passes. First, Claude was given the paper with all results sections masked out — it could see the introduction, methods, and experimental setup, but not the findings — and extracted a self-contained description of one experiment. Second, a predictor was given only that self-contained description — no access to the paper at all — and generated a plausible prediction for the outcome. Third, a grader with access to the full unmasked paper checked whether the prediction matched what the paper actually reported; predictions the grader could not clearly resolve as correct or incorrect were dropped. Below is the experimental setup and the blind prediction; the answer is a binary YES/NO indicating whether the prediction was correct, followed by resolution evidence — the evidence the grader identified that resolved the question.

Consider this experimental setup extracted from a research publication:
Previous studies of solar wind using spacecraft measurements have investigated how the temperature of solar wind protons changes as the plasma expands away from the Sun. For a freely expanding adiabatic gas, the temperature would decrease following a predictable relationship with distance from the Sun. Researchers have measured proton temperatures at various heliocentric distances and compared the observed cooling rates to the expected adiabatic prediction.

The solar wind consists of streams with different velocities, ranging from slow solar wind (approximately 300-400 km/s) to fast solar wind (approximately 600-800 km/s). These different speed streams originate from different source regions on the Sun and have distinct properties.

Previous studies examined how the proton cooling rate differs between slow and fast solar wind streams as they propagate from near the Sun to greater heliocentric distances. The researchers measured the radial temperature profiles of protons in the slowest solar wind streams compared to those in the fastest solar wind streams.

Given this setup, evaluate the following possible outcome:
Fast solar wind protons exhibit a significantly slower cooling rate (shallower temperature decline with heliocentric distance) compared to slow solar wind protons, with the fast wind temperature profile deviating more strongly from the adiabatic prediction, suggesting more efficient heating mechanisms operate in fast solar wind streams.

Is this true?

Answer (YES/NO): YES